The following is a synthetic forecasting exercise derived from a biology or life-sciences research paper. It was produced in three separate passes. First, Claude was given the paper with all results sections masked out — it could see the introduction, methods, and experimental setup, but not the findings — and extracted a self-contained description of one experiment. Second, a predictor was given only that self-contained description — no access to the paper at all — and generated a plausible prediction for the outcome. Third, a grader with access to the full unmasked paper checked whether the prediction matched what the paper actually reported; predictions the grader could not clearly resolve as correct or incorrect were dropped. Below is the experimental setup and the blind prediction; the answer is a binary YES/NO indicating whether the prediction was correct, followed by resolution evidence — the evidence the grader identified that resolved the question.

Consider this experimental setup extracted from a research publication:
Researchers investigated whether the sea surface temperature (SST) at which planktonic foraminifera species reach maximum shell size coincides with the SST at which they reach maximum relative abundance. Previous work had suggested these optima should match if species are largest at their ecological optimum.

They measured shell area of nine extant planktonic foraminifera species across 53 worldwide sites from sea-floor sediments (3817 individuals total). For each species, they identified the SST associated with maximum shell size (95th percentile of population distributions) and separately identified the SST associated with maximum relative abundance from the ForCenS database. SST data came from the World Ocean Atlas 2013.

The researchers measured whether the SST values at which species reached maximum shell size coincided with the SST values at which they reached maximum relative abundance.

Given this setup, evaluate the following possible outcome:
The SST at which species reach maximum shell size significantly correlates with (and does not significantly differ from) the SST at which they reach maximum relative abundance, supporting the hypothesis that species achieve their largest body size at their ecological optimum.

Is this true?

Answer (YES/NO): NO